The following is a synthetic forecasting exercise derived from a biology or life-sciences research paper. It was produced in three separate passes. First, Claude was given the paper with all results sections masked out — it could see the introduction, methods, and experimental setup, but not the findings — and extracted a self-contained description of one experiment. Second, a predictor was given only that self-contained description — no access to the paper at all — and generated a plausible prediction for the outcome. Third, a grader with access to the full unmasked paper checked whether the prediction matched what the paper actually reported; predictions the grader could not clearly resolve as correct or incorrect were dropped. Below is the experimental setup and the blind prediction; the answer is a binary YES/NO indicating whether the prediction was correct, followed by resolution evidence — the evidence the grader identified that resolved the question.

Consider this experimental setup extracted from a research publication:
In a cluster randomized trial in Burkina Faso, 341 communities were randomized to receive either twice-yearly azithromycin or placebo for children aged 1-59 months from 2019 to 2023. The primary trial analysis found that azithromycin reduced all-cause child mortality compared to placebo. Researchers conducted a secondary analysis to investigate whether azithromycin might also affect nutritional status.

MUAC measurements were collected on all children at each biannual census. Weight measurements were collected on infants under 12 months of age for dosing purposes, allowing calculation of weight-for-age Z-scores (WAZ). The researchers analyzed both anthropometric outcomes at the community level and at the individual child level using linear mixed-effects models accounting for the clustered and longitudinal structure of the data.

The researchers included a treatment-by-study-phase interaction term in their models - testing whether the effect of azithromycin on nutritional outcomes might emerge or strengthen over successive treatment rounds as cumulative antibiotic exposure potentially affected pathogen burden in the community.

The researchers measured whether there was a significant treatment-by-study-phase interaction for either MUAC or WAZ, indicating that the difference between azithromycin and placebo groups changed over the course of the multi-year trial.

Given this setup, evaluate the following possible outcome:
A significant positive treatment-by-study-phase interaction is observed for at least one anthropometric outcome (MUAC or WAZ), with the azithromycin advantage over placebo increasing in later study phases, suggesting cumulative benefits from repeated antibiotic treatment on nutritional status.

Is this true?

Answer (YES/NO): NO